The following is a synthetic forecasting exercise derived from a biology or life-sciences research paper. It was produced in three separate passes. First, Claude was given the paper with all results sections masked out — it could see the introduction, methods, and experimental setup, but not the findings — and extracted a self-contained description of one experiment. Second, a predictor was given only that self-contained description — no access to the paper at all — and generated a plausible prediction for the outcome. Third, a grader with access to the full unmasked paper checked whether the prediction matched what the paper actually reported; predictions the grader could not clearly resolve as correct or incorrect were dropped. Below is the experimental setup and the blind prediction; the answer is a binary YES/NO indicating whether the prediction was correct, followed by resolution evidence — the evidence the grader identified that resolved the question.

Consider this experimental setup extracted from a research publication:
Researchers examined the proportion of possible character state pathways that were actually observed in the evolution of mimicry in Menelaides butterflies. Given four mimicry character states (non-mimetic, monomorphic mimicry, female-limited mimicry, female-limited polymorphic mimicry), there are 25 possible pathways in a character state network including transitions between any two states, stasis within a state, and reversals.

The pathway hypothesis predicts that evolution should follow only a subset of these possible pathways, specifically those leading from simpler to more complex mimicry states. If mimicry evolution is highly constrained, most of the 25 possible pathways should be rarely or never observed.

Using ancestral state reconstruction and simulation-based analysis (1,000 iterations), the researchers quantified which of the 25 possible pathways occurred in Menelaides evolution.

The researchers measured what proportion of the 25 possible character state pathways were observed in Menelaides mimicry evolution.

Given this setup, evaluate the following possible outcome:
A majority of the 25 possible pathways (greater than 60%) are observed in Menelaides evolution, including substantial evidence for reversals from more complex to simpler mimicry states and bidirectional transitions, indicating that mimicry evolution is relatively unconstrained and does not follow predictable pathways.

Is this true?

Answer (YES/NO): NO